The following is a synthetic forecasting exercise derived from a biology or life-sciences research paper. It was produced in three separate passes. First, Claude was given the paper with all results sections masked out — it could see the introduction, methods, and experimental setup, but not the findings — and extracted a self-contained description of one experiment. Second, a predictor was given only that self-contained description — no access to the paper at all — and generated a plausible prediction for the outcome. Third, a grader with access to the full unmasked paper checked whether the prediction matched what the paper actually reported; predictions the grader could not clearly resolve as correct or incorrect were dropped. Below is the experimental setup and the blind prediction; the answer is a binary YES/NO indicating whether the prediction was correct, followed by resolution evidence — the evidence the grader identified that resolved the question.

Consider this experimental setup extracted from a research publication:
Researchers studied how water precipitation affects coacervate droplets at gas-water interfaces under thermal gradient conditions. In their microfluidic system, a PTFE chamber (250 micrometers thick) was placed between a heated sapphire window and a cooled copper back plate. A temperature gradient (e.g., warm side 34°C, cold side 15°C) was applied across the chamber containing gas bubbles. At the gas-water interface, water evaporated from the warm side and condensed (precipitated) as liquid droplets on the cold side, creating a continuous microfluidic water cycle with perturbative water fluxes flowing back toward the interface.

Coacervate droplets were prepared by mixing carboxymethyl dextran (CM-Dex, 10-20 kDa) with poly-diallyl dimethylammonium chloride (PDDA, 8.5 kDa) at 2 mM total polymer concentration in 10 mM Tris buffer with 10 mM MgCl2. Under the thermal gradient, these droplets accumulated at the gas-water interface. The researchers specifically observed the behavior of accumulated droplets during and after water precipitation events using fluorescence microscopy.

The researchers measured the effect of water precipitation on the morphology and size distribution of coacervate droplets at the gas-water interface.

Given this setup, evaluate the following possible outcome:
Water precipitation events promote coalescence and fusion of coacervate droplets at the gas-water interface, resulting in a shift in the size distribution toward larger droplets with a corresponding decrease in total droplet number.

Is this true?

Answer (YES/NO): NO